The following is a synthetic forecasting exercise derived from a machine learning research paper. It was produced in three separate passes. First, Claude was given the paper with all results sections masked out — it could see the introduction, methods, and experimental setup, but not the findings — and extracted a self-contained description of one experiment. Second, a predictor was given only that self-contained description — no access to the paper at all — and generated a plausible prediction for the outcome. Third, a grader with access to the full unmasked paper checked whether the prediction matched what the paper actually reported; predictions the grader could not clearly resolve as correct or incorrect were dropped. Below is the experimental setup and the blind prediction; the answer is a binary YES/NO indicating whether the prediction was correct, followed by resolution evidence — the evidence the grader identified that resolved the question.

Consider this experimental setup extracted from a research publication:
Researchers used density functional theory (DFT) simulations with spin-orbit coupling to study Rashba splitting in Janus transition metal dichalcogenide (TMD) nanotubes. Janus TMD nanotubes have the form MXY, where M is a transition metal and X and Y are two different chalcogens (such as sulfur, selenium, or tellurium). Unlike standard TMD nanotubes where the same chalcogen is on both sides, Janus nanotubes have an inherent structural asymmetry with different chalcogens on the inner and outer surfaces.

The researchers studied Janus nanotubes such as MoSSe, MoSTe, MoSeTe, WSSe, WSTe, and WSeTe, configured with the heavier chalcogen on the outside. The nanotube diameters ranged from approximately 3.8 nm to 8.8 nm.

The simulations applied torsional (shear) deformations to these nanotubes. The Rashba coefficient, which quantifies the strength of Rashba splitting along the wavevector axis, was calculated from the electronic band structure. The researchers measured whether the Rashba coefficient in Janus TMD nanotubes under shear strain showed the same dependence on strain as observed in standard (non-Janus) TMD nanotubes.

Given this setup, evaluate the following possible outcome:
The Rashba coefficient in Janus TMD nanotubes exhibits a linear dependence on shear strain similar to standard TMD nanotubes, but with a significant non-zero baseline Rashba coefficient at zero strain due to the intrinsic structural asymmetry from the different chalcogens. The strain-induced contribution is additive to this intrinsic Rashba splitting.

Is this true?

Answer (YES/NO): NO